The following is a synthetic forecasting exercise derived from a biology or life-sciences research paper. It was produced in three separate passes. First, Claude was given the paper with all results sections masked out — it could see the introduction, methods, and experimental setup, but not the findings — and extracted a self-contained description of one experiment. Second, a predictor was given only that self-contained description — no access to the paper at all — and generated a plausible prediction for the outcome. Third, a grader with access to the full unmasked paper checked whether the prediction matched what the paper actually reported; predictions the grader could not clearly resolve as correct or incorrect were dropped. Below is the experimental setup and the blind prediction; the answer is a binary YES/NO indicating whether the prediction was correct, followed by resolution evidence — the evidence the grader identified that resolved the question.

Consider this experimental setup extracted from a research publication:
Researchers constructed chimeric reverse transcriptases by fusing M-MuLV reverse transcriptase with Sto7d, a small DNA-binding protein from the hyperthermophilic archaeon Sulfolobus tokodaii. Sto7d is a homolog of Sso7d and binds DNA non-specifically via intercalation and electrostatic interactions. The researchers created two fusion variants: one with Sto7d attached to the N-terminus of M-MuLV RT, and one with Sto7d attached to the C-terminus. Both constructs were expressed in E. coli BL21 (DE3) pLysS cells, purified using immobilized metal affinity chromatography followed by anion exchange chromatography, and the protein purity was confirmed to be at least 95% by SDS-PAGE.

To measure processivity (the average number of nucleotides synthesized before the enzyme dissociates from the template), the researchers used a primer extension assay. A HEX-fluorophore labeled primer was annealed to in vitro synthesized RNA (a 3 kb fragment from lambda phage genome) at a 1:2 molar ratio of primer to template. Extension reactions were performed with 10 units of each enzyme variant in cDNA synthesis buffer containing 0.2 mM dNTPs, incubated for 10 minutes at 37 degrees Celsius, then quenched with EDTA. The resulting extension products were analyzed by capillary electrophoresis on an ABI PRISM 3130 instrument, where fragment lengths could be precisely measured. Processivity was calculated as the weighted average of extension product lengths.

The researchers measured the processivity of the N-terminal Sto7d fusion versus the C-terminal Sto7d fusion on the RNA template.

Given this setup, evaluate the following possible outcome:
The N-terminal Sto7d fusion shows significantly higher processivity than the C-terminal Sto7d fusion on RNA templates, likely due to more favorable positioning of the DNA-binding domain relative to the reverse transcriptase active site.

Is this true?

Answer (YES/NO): NO